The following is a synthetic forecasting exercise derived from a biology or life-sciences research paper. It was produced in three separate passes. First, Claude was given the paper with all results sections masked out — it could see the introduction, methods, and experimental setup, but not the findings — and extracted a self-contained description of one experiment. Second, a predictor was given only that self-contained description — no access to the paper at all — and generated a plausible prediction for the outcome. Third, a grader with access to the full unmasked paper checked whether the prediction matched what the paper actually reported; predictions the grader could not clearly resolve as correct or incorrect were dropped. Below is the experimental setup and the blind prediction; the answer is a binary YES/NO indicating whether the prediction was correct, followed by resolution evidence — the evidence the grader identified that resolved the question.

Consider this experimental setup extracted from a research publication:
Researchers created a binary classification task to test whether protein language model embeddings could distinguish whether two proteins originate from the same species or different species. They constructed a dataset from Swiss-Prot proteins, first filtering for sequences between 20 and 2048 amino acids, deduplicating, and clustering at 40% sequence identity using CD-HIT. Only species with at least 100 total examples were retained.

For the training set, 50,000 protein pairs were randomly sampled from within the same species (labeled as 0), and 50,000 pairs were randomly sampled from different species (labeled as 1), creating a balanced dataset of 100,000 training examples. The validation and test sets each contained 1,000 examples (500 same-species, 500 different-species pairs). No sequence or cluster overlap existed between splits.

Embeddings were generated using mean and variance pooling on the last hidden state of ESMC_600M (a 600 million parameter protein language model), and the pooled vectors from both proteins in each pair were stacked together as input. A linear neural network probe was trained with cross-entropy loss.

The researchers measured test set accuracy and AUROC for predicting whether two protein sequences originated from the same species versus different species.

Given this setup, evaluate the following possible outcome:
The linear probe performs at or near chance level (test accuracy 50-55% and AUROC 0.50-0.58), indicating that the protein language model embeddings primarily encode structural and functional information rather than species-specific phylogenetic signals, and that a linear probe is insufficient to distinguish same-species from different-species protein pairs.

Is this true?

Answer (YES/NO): NO